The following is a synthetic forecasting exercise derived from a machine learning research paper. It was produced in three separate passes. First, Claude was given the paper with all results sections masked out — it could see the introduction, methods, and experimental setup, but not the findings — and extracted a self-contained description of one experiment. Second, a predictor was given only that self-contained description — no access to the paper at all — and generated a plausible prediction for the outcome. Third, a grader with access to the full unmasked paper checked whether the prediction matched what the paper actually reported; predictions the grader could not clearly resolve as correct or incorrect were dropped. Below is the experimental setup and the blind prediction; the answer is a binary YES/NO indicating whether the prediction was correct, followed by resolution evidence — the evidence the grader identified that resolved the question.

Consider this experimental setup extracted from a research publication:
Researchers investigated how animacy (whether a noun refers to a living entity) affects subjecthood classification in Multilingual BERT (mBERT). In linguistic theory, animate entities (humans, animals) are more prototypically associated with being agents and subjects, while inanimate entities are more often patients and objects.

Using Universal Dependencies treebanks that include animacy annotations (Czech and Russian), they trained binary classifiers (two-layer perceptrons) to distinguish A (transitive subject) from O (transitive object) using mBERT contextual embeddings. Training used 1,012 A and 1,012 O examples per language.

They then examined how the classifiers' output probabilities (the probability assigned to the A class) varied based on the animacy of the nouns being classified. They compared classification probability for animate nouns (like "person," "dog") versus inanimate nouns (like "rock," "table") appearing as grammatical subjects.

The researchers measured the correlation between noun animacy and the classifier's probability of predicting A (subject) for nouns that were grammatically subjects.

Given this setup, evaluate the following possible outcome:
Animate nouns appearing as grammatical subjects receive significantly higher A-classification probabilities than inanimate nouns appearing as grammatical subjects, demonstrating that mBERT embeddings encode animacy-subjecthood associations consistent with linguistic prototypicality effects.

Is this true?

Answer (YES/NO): YES